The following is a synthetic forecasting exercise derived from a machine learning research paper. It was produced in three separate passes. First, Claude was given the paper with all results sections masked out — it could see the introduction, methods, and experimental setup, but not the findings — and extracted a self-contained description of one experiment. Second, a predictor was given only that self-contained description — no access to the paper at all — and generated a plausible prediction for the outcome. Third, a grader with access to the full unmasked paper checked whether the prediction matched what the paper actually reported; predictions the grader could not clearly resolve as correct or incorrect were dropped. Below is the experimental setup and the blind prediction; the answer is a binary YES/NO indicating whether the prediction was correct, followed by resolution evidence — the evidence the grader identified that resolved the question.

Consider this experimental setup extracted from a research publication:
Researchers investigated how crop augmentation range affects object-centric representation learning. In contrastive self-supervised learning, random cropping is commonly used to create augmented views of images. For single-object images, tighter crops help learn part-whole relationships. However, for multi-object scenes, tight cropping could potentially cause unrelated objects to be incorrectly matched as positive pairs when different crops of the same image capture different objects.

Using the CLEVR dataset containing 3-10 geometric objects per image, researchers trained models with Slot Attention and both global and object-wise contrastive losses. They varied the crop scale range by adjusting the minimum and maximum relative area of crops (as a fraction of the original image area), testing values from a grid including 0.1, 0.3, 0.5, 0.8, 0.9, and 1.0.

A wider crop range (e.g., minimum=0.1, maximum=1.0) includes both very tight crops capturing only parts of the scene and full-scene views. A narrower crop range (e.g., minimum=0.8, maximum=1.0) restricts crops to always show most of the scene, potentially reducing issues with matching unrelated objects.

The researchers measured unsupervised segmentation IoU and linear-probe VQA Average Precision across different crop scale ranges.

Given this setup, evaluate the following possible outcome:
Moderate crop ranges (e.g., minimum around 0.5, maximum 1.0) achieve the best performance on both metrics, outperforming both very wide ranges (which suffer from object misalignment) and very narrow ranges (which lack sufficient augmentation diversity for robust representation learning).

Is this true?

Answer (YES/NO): NO